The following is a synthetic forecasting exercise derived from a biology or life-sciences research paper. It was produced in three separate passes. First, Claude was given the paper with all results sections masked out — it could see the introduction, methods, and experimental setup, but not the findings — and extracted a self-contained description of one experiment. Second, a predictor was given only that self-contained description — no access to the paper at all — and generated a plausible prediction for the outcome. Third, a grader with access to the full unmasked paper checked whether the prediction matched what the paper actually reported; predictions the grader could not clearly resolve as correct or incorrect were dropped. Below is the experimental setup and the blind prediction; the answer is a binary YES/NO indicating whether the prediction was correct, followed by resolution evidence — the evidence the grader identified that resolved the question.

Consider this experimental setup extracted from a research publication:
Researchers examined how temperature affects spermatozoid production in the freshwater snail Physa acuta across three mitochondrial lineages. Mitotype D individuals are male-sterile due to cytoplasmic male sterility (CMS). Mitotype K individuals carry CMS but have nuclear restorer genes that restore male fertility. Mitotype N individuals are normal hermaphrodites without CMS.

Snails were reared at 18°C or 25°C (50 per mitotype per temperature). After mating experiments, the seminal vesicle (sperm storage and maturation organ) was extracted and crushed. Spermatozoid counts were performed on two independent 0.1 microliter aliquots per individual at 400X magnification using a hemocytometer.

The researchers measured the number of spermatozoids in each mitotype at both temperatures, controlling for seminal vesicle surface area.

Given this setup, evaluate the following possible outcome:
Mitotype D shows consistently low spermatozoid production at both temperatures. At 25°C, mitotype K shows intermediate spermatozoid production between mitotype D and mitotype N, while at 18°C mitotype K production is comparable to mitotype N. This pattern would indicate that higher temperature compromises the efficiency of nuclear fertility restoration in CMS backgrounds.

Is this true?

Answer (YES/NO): NO